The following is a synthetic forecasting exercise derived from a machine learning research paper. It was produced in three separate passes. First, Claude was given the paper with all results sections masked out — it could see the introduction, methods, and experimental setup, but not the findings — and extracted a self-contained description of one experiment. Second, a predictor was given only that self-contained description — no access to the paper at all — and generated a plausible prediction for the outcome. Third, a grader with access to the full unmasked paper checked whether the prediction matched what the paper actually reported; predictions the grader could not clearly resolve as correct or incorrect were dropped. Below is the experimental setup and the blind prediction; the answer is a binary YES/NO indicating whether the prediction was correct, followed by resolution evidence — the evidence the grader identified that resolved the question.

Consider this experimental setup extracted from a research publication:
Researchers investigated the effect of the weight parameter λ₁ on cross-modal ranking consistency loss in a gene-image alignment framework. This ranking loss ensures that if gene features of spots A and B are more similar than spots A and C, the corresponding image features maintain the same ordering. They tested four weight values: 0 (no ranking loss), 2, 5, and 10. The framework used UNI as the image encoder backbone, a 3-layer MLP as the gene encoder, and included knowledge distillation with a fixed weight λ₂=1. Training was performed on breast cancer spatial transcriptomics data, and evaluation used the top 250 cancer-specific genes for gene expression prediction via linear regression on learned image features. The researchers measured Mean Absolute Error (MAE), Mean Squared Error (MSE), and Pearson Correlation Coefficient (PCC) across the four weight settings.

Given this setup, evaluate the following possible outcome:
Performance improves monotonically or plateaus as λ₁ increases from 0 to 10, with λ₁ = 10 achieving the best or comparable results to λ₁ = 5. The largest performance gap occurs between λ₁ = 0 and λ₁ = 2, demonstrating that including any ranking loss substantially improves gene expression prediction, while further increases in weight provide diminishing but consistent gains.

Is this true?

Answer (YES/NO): NO